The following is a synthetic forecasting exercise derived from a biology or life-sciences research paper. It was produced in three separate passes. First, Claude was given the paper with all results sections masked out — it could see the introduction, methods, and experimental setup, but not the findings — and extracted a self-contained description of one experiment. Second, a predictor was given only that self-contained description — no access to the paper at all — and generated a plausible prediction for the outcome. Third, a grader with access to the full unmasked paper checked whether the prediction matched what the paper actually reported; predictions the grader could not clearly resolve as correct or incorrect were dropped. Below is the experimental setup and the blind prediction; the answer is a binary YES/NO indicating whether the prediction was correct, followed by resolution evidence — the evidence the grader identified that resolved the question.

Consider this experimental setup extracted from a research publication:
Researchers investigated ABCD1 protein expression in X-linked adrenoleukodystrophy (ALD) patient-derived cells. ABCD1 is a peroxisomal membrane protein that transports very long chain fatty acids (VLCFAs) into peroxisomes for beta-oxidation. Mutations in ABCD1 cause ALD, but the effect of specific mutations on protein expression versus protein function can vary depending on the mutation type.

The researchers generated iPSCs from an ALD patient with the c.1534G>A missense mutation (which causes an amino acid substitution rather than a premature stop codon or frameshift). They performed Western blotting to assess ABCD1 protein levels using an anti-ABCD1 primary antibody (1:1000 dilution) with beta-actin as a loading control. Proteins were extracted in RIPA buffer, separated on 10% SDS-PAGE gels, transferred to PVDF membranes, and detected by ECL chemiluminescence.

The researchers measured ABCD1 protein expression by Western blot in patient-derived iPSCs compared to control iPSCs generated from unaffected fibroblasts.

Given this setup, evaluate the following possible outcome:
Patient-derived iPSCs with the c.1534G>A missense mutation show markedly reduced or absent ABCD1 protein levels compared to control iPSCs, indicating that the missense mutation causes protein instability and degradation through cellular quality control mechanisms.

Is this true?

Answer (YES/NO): YES